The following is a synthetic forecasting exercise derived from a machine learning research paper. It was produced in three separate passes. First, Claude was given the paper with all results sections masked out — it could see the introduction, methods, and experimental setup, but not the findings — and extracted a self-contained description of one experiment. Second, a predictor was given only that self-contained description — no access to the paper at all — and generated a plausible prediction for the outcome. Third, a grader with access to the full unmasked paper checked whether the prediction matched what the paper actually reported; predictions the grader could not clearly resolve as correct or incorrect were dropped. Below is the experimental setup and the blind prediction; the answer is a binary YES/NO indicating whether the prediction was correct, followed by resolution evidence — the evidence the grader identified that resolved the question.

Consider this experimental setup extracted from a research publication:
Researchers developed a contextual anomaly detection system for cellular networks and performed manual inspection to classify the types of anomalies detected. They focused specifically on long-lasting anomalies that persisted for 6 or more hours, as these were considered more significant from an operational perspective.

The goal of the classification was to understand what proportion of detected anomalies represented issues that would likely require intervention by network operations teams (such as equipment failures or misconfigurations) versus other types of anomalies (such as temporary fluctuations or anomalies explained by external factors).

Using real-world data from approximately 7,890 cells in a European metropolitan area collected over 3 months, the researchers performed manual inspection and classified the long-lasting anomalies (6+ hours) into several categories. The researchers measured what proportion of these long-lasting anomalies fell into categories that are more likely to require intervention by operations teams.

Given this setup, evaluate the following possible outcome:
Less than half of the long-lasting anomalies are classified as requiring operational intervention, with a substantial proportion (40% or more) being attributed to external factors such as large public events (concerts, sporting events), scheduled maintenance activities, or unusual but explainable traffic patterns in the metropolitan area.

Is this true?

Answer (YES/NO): NO